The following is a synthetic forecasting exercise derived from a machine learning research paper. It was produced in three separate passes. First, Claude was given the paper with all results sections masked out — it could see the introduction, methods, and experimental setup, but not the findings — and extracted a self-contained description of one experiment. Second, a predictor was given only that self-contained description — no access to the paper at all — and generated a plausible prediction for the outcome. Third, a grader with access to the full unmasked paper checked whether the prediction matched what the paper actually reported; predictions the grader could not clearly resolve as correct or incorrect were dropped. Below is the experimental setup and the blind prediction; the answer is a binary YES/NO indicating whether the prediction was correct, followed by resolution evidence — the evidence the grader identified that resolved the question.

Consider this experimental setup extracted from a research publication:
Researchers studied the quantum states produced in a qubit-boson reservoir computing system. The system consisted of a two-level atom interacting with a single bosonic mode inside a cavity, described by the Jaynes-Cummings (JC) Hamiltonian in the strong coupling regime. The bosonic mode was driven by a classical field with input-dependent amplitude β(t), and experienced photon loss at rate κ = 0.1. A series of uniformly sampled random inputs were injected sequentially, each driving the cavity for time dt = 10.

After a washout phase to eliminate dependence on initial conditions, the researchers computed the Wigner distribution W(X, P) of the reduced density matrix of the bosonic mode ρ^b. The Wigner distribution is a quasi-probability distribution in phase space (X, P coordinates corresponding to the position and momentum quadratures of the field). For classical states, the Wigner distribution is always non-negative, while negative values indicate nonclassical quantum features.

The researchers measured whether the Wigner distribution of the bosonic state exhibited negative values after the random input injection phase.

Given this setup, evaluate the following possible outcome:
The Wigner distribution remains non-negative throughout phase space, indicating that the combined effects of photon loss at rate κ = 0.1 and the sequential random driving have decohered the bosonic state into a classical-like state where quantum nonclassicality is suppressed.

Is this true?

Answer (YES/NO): NO